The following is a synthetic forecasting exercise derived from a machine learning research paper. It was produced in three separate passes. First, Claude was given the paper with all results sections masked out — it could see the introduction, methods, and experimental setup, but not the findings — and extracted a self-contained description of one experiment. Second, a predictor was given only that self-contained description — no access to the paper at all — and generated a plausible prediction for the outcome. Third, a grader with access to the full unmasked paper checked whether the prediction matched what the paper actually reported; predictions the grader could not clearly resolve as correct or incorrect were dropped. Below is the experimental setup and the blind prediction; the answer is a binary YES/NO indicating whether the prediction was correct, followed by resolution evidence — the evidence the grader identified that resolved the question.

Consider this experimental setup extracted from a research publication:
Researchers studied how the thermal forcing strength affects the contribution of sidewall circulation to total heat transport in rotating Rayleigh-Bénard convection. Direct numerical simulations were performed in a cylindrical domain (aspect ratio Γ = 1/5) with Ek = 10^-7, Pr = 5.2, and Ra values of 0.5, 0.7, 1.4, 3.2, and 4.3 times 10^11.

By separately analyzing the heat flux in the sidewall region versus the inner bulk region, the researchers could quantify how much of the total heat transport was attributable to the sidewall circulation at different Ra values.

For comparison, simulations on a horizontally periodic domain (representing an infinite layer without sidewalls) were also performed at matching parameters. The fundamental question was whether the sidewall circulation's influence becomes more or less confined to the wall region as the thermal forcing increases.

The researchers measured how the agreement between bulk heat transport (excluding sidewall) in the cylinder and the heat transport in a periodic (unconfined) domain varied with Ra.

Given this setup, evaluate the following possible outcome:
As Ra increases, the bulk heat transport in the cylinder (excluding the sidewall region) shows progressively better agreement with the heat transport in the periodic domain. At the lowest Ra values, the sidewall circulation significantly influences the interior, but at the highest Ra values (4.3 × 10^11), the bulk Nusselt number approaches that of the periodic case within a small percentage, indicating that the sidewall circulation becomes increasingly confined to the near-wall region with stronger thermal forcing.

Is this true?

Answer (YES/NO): YES